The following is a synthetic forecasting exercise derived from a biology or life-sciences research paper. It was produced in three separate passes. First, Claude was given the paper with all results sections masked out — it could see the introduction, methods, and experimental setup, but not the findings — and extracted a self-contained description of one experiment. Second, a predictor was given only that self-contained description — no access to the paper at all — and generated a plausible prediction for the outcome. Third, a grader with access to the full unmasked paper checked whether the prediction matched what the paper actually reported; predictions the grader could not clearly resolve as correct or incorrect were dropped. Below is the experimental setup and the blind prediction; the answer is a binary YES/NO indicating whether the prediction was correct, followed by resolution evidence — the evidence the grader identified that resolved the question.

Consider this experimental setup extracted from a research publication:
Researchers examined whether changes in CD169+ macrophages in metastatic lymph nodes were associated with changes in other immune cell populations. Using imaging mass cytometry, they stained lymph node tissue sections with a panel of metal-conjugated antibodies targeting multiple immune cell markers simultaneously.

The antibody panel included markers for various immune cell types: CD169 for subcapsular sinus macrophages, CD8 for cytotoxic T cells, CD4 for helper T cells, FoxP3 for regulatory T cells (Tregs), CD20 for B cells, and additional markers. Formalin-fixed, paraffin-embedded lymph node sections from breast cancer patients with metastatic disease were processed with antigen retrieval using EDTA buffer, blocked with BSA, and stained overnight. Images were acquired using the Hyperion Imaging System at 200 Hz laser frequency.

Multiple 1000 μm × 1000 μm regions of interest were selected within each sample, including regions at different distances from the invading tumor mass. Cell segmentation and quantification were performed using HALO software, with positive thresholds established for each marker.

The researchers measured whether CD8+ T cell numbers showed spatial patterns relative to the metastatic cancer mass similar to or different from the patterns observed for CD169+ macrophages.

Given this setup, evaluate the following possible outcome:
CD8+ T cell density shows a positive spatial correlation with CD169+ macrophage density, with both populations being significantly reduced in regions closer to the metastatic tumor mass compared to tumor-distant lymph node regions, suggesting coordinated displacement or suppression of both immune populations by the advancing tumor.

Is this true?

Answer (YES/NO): NO